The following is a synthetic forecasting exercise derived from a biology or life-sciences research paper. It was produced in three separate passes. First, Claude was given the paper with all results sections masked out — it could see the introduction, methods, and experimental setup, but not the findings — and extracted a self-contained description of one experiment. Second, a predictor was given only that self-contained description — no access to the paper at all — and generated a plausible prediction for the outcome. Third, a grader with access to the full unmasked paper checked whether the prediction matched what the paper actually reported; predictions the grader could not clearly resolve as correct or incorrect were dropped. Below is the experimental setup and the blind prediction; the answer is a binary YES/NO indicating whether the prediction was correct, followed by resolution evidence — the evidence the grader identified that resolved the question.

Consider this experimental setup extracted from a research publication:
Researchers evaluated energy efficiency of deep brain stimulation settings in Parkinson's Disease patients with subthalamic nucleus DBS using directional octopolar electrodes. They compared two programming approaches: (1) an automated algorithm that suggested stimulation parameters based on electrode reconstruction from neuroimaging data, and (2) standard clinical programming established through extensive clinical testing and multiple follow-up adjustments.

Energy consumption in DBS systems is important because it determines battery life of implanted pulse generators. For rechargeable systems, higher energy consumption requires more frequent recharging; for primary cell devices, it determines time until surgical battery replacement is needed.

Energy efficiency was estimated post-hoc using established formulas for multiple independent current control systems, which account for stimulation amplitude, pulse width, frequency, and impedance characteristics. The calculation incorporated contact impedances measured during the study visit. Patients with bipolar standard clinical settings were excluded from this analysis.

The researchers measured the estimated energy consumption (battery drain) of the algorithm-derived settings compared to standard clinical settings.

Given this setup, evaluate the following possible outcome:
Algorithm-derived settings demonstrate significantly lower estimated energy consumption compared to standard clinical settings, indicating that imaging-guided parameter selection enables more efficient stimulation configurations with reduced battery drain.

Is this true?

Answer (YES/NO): NO